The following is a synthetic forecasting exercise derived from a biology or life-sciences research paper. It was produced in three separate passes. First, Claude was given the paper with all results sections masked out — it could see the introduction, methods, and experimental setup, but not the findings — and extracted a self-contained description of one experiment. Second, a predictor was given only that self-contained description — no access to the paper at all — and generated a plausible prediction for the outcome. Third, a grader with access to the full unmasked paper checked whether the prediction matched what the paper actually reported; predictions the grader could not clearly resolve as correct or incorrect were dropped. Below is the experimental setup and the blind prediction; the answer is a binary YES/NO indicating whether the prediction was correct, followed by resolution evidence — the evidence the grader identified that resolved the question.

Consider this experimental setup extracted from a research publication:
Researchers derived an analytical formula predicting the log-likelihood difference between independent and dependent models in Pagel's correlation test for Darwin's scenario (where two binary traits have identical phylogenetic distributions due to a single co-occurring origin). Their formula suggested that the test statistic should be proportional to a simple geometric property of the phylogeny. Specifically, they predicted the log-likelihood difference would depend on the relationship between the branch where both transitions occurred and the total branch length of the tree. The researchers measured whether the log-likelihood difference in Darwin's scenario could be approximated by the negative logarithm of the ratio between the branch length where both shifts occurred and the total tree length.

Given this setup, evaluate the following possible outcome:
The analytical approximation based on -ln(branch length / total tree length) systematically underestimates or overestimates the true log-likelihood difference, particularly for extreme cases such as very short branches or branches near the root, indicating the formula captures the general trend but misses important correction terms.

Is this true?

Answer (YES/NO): NO